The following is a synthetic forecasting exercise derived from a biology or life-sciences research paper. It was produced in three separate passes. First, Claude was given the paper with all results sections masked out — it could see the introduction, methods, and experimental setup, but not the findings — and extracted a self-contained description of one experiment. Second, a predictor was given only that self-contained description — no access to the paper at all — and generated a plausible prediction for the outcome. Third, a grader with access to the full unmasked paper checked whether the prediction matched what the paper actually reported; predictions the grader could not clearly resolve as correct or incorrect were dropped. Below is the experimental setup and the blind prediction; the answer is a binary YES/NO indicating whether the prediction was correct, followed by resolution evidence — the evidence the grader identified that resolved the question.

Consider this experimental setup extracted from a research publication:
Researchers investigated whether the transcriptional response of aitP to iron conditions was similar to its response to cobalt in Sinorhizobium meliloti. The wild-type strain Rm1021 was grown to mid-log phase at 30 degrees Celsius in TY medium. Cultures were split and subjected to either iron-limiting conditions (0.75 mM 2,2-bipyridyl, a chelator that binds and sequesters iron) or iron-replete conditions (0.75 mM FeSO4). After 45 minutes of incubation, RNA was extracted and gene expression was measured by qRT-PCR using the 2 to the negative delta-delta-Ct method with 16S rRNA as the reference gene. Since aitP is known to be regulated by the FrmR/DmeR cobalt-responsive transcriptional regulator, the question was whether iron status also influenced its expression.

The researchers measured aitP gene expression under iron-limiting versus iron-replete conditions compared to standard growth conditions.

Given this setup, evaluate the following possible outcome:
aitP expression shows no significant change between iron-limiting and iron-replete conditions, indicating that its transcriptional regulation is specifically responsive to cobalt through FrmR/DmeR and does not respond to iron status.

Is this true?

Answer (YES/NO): YES